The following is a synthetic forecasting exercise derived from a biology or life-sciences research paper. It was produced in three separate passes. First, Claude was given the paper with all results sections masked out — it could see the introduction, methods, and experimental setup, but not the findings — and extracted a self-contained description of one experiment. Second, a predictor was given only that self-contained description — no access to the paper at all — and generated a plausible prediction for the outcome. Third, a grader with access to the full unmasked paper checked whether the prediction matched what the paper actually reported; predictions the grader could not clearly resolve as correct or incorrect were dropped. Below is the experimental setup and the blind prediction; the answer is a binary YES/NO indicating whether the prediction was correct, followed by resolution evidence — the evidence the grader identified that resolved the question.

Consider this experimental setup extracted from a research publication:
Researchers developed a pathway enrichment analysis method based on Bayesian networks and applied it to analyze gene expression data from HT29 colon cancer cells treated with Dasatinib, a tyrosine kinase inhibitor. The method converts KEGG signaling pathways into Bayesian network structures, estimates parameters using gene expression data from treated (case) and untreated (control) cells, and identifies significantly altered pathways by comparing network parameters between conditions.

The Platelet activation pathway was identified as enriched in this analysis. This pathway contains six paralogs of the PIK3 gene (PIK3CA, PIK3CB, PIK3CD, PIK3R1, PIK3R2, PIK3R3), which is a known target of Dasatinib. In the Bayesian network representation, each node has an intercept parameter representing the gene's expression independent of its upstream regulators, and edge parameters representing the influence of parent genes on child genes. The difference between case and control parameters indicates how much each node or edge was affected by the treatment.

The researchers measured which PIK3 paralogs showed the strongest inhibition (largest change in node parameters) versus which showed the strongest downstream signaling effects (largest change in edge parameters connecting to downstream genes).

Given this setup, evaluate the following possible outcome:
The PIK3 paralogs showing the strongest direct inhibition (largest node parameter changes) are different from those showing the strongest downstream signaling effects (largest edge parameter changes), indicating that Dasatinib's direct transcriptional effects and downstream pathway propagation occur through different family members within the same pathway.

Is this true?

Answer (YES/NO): YES